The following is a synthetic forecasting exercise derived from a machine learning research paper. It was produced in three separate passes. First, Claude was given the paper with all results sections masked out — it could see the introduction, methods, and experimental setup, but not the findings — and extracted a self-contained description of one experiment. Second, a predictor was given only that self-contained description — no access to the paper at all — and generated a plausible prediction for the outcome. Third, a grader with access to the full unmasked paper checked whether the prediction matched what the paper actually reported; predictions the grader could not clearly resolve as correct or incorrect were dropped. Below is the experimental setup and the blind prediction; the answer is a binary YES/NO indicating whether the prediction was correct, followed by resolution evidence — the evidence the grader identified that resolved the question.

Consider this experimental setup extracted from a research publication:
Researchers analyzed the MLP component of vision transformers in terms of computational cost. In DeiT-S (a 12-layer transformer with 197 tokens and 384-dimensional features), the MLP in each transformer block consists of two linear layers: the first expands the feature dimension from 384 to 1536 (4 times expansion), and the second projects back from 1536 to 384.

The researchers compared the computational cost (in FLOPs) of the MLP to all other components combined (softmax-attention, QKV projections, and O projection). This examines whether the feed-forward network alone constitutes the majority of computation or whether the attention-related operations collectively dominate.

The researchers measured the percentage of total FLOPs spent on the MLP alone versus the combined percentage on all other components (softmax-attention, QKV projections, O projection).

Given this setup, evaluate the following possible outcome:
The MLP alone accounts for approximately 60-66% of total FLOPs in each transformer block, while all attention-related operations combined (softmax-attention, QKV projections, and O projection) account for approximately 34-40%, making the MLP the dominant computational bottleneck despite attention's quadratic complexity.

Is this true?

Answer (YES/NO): YES